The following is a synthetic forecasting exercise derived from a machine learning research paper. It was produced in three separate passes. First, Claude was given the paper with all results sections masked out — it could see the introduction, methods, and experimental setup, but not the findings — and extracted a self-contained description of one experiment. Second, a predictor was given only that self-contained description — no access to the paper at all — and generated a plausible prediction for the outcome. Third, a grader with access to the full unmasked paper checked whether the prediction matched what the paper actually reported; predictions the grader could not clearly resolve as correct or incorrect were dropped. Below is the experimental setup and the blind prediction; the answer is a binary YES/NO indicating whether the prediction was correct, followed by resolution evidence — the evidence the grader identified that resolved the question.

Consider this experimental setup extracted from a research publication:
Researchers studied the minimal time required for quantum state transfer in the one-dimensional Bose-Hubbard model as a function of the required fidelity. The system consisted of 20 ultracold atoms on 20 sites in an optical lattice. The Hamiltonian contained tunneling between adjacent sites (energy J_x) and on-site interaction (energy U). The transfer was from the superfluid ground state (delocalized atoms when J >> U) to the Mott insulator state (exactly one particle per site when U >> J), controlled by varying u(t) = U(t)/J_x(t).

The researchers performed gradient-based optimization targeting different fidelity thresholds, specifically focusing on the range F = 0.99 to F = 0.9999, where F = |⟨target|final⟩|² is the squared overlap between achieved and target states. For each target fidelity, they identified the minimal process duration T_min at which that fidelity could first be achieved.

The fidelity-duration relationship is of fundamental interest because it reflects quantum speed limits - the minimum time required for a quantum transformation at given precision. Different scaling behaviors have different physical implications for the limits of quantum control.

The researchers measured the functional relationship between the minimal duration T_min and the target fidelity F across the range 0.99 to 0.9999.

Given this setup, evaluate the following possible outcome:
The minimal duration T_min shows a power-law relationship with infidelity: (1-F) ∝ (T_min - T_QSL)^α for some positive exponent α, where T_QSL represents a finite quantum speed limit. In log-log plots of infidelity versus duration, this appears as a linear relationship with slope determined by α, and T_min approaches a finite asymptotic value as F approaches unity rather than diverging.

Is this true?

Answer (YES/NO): NO